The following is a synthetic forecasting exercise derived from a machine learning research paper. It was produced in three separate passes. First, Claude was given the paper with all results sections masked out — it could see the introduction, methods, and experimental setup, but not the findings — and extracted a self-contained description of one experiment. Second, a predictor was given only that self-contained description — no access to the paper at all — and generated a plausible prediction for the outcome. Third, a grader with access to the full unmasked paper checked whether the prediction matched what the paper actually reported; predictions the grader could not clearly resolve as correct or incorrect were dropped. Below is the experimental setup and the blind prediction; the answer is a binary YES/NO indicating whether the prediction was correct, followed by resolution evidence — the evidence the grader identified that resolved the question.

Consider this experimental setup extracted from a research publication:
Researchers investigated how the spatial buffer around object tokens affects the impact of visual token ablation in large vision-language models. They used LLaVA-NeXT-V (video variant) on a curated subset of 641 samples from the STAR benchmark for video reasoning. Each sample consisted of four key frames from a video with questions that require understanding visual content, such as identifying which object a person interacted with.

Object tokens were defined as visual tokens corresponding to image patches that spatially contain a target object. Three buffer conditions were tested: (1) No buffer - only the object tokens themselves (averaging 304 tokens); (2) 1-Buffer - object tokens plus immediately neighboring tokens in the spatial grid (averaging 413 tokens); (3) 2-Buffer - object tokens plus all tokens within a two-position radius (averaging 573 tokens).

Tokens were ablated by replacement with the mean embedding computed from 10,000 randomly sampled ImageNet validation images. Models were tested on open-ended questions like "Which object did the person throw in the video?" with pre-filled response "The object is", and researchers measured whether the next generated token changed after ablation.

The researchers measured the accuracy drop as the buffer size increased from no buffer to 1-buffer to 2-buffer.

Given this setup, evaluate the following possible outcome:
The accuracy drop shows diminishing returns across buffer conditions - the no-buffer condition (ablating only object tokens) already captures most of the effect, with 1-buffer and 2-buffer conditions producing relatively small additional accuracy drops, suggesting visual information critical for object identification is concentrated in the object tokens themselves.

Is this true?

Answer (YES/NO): NO